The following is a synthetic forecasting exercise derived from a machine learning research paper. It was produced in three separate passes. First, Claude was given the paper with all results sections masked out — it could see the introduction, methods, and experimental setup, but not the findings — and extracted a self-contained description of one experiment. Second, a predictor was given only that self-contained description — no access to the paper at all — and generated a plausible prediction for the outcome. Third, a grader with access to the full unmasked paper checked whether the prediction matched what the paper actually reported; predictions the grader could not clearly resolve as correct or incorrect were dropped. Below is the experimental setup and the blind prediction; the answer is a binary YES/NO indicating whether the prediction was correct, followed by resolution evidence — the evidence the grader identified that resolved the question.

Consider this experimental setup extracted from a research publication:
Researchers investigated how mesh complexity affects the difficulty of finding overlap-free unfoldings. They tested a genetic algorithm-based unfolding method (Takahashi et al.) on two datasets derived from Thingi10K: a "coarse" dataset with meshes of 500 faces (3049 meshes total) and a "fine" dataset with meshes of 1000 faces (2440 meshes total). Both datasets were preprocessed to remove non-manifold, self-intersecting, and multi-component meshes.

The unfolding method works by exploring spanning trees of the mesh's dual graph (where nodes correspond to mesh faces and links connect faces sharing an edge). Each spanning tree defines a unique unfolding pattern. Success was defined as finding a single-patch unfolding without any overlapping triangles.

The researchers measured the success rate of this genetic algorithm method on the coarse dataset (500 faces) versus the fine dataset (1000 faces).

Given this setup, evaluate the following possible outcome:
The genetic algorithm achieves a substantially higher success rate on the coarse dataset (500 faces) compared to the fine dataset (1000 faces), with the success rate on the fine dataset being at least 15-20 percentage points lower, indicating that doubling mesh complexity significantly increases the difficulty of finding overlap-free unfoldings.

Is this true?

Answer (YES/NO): YES